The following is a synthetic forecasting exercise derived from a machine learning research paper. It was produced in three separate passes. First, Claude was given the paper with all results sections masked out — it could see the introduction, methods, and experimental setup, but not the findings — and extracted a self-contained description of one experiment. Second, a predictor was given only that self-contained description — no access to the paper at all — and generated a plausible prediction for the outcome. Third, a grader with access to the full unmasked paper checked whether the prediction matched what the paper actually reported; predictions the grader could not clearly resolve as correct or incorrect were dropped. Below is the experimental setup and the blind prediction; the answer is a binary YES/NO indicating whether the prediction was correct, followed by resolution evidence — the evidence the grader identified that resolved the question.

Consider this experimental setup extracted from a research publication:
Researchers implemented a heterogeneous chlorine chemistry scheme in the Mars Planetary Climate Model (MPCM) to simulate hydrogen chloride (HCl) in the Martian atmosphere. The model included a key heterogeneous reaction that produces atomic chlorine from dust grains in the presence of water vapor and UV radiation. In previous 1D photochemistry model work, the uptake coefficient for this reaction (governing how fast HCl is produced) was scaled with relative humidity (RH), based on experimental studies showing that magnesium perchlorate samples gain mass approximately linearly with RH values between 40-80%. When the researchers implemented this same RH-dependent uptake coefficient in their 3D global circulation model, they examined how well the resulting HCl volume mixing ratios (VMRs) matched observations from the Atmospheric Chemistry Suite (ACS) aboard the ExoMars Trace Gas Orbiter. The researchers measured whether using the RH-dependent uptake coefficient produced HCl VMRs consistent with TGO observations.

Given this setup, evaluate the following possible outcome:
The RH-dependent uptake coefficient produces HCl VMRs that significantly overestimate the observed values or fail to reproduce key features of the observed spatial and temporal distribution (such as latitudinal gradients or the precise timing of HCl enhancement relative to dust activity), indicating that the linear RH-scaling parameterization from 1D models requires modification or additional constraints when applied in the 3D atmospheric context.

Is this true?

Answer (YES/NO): YES